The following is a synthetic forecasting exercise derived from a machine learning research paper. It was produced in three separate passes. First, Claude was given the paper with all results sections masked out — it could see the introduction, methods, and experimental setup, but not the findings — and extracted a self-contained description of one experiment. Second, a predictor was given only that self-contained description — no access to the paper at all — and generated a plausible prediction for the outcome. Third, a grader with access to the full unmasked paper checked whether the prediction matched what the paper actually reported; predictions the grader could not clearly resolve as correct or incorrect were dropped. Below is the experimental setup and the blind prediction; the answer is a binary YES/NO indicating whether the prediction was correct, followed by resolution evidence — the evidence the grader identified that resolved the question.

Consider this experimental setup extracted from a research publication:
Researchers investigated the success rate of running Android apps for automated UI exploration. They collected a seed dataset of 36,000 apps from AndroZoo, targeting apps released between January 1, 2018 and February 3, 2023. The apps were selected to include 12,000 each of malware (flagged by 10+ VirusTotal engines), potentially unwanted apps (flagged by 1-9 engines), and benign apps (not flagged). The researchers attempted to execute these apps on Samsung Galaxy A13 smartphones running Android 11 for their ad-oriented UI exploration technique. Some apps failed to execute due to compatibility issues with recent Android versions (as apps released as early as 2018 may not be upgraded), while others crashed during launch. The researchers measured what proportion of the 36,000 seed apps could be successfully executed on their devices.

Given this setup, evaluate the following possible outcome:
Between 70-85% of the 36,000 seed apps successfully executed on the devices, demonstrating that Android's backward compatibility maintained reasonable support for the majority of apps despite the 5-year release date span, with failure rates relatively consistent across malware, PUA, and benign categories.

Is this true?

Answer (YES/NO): NO